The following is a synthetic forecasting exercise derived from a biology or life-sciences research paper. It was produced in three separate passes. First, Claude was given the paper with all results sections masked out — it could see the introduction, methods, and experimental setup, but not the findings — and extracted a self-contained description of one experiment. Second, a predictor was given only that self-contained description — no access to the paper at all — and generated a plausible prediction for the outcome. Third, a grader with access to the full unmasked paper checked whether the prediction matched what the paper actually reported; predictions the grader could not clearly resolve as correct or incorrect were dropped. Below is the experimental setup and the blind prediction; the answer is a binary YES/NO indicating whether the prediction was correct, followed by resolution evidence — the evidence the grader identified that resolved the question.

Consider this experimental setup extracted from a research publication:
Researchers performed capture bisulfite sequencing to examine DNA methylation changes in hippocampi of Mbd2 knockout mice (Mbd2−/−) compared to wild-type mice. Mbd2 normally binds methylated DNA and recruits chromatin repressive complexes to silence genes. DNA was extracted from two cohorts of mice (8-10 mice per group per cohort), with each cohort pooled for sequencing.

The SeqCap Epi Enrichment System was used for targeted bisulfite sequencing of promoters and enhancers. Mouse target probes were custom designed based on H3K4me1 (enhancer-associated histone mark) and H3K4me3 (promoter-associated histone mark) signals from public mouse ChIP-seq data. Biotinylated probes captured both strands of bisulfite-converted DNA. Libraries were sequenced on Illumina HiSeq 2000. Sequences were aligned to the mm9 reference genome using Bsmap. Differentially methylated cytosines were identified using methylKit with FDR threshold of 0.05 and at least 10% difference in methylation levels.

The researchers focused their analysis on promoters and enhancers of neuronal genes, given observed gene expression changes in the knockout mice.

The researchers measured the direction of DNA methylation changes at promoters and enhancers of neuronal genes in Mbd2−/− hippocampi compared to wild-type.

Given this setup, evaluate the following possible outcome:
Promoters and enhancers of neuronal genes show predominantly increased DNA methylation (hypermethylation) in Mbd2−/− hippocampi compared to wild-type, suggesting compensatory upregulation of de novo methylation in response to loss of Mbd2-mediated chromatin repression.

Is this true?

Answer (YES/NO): YES